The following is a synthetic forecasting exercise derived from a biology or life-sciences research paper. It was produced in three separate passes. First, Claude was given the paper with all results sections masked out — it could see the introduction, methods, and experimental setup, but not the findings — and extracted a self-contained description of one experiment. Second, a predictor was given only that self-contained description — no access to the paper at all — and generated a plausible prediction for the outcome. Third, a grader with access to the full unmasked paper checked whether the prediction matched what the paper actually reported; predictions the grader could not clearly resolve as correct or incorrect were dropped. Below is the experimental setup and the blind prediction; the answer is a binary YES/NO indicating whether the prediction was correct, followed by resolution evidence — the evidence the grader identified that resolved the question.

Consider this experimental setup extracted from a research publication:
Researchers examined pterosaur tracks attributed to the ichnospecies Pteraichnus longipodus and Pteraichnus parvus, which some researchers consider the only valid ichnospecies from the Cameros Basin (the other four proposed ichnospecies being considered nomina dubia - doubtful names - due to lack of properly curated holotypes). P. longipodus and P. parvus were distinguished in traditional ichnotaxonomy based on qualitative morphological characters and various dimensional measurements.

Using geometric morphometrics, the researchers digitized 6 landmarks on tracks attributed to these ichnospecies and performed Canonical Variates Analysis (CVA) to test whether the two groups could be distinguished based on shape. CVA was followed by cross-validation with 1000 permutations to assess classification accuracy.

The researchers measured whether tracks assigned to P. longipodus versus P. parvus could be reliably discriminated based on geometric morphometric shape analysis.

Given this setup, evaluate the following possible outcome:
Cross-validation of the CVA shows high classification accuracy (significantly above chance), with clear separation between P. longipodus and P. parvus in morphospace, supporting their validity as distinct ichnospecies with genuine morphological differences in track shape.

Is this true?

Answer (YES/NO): NO